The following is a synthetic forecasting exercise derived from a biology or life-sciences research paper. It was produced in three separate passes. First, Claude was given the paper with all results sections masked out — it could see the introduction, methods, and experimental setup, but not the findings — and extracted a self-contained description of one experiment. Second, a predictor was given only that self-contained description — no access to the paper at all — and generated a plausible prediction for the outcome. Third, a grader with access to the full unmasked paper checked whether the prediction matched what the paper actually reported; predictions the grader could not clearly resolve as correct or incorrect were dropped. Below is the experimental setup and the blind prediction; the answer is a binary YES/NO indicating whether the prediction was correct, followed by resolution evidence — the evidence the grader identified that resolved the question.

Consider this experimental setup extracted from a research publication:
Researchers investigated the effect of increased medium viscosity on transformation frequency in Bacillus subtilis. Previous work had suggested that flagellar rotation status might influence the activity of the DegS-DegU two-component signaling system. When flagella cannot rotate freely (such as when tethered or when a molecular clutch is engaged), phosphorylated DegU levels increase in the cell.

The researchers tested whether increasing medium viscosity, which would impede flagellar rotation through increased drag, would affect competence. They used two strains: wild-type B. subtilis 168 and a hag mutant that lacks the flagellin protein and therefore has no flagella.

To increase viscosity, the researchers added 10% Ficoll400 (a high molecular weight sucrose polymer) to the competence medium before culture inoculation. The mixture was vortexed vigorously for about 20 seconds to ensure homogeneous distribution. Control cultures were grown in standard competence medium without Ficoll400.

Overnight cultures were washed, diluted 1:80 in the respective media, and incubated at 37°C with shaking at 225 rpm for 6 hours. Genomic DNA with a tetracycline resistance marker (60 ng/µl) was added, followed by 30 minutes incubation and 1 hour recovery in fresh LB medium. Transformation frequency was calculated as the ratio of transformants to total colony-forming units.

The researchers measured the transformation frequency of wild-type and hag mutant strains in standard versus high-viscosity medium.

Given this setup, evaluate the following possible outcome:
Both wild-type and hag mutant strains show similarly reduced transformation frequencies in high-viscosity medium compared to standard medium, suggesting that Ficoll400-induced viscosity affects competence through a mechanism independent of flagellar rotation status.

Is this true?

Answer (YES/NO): NO